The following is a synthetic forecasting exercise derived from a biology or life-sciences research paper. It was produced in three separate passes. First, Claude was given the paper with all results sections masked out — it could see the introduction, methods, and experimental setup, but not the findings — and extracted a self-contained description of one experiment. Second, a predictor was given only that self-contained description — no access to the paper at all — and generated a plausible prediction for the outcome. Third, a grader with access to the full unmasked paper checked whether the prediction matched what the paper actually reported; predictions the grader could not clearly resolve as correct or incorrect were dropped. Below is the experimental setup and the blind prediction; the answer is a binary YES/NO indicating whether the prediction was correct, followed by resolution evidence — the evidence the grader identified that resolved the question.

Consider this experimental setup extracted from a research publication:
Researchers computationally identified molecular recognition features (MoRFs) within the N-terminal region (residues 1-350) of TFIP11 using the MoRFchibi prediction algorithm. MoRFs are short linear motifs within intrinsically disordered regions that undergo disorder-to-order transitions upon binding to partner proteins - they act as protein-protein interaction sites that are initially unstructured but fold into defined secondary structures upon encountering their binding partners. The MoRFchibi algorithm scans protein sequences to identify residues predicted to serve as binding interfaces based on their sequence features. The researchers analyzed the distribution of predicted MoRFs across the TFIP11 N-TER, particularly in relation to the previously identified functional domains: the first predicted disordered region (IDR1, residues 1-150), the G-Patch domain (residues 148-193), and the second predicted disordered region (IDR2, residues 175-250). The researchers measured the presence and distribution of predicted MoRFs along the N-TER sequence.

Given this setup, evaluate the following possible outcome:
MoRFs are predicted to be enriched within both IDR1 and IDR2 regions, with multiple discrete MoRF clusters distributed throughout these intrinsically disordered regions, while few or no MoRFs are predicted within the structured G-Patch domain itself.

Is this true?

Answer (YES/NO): NO